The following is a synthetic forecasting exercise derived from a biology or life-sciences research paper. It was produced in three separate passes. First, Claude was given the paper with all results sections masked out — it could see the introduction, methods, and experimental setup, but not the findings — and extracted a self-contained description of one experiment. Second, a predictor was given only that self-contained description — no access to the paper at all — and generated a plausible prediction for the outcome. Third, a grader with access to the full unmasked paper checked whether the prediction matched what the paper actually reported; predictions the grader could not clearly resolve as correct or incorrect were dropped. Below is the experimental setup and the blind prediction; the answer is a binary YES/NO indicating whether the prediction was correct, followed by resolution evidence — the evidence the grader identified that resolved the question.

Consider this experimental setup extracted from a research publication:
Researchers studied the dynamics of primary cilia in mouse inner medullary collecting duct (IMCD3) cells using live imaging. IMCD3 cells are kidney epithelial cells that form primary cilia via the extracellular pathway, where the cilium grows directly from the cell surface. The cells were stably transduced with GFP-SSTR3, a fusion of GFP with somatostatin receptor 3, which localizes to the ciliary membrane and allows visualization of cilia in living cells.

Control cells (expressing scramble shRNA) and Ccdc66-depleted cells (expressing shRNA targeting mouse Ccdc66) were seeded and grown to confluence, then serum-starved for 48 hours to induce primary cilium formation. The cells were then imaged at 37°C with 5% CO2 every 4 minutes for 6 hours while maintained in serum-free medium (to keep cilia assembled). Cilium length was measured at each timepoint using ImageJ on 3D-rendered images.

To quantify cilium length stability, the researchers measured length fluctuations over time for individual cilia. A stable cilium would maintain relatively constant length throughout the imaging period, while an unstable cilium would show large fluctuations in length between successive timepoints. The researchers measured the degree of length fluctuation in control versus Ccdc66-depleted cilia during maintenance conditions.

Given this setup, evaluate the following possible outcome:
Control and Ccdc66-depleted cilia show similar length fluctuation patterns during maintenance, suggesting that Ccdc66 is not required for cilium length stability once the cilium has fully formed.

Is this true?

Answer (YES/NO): NO